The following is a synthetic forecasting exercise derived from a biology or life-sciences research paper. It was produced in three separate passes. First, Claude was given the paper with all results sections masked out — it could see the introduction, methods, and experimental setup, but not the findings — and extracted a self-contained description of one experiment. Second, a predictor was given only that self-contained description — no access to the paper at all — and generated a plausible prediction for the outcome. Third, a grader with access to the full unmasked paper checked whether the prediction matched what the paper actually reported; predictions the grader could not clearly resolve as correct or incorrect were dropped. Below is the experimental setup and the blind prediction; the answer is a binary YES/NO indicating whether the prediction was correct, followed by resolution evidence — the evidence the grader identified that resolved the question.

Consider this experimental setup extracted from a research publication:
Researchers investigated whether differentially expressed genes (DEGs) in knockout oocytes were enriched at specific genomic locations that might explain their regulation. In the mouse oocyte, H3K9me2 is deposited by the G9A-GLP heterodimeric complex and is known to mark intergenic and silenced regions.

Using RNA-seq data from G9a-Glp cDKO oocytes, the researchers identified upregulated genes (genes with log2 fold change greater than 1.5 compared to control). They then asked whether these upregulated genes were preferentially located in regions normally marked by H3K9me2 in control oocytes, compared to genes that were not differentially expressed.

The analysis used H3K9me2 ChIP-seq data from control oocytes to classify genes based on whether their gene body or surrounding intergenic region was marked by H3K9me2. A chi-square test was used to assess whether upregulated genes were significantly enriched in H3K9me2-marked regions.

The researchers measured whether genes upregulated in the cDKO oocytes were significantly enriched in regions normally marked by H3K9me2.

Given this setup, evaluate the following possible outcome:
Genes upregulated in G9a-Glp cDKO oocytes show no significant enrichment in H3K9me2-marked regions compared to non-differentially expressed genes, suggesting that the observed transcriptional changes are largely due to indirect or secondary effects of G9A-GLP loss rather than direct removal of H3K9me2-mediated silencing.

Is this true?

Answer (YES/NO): YES